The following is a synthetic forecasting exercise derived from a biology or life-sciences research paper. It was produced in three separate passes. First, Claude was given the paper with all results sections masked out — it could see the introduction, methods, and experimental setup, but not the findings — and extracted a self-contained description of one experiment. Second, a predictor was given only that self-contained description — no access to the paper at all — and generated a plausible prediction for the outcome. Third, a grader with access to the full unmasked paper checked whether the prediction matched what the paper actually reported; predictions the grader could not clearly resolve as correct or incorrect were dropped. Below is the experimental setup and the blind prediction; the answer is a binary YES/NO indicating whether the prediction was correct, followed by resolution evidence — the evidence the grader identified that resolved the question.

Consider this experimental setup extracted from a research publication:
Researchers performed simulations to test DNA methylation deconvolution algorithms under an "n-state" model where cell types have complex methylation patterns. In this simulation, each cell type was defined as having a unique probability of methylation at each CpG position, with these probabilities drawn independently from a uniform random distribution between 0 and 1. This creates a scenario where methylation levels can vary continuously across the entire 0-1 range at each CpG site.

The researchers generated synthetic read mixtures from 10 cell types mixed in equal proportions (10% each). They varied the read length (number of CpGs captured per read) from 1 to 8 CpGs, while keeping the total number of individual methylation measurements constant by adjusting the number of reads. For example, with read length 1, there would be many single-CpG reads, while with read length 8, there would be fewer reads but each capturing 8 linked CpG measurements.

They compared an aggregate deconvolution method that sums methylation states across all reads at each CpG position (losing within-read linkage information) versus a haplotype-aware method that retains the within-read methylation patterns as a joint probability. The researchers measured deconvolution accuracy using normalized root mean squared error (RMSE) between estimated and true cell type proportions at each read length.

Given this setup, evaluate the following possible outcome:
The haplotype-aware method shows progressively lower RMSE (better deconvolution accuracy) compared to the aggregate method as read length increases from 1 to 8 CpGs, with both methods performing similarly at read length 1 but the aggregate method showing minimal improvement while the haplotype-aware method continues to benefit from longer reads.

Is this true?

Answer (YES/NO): YES